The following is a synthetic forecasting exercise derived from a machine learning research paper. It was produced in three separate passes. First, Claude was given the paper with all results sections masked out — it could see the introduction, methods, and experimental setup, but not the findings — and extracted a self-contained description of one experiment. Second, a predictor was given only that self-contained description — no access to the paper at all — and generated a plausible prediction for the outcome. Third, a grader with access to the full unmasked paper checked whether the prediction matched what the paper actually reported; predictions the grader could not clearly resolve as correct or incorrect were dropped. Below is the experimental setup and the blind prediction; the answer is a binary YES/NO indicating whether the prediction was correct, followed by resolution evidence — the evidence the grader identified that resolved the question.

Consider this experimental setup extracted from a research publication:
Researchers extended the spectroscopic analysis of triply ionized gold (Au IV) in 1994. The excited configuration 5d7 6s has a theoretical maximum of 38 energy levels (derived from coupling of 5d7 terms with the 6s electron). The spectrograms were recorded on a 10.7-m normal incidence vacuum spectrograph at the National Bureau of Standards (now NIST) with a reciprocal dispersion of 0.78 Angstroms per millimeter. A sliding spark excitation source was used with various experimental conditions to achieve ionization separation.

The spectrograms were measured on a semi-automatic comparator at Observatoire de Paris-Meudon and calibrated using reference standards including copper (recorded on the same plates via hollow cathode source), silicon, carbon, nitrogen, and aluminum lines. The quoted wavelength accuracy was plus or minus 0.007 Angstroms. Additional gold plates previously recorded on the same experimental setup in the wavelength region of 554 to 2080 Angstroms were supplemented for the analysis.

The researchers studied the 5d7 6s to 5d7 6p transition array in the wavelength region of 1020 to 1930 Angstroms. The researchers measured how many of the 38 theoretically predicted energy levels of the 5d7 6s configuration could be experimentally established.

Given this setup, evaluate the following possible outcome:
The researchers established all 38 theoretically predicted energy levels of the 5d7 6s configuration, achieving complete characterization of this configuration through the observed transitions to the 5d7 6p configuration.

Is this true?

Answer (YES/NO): NO